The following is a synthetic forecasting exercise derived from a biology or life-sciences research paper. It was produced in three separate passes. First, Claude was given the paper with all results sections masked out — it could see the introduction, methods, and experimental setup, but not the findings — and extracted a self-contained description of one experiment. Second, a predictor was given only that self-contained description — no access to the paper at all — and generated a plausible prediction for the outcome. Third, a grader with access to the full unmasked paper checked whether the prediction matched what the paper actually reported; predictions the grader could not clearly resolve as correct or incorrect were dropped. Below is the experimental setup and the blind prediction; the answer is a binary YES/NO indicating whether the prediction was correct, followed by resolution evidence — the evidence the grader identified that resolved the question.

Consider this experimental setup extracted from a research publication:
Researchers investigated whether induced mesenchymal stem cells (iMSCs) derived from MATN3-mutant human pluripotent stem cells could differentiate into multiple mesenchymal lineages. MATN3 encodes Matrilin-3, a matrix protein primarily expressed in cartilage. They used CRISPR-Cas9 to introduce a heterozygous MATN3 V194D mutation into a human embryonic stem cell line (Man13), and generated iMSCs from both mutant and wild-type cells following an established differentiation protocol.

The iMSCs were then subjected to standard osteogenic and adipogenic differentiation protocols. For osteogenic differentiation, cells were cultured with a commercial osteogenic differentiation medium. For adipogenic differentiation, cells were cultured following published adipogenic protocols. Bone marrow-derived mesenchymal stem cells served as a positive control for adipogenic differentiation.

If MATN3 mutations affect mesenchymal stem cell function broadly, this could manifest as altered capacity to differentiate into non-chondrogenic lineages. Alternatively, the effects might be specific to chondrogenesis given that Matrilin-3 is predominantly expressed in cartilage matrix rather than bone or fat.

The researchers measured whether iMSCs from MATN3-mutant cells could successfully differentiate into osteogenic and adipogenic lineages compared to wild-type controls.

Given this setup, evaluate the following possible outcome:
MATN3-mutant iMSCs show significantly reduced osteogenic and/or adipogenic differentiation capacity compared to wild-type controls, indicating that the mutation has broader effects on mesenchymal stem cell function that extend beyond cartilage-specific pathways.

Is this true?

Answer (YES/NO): NO